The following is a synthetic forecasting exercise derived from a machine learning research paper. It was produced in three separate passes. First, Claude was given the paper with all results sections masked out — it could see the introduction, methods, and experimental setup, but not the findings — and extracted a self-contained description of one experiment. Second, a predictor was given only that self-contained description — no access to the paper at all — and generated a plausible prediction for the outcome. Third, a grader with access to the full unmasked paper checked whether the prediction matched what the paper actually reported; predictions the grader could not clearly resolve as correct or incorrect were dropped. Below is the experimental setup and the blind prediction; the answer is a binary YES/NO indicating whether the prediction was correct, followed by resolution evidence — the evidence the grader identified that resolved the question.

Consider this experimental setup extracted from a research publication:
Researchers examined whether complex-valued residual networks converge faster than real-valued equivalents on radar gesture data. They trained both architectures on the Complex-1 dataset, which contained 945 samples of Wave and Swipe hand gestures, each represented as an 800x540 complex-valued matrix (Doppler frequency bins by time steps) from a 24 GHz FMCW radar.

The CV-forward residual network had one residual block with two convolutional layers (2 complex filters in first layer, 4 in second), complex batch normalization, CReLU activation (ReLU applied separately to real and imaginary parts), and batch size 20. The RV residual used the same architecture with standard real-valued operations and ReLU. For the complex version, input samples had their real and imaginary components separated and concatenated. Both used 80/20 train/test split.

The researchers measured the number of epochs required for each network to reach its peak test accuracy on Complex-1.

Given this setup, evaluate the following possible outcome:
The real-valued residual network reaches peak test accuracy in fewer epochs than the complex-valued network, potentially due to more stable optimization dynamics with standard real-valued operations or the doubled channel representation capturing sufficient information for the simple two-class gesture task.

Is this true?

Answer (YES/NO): NO